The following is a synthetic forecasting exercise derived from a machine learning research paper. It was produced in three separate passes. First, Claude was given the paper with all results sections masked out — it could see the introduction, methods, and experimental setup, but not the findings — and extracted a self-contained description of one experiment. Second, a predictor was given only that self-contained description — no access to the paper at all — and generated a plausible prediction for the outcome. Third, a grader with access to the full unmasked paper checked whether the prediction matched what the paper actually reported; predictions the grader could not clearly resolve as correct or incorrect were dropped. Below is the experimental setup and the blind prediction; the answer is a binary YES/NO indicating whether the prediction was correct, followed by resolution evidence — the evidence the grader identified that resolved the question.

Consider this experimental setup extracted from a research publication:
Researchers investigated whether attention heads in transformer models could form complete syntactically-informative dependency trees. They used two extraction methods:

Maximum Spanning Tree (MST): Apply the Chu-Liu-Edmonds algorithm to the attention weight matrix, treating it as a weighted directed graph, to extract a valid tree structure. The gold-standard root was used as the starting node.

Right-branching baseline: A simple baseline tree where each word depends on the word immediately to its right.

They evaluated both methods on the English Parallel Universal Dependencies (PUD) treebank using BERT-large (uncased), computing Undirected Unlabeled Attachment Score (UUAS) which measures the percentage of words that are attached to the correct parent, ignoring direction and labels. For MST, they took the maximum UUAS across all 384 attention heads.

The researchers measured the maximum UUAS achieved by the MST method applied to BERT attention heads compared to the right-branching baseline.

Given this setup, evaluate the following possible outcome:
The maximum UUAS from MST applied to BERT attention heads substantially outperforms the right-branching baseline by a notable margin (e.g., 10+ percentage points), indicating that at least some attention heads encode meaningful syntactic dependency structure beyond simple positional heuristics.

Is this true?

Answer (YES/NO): NO